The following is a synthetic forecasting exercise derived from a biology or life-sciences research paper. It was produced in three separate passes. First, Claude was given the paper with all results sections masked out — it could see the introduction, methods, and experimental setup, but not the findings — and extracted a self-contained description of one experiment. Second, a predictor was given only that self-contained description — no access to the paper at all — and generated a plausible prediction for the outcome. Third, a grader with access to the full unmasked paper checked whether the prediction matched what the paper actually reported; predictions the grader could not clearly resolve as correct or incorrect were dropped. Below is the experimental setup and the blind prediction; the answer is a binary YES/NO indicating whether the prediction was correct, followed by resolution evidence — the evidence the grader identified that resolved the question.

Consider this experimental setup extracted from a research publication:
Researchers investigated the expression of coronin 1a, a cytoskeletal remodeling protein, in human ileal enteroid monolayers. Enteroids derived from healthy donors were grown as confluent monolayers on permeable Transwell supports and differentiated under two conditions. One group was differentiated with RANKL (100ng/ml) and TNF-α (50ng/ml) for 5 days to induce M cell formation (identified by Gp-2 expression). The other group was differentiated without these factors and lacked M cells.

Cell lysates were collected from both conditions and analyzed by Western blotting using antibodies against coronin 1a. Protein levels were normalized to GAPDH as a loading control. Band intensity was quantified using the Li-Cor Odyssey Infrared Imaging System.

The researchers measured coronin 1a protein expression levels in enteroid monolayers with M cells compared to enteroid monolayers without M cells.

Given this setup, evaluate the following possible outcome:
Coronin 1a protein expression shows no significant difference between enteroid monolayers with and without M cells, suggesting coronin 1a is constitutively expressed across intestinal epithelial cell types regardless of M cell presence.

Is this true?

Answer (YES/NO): NO